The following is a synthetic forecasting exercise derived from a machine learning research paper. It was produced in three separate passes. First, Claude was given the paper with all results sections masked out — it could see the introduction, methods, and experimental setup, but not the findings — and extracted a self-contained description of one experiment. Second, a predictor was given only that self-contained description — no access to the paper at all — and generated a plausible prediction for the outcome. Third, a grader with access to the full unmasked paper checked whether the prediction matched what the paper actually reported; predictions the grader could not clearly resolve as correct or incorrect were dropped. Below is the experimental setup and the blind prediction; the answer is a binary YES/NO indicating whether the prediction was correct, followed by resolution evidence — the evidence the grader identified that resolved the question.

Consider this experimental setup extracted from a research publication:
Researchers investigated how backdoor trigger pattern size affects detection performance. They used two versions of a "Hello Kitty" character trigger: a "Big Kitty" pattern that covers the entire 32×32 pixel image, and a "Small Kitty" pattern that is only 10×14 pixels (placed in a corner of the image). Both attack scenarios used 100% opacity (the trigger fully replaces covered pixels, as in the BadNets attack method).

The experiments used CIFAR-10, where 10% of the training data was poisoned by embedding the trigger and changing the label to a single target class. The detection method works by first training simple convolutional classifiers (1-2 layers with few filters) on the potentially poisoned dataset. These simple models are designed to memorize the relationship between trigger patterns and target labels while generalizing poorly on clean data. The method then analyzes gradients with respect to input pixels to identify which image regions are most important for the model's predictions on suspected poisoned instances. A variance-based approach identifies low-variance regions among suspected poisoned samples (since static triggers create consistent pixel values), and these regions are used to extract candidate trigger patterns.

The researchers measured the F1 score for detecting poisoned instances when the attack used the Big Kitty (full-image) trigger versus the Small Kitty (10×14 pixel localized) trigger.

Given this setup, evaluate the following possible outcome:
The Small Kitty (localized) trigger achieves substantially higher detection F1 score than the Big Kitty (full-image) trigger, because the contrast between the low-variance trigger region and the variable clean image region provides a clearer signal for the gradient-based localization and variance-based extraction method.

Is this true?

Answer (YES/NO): NO